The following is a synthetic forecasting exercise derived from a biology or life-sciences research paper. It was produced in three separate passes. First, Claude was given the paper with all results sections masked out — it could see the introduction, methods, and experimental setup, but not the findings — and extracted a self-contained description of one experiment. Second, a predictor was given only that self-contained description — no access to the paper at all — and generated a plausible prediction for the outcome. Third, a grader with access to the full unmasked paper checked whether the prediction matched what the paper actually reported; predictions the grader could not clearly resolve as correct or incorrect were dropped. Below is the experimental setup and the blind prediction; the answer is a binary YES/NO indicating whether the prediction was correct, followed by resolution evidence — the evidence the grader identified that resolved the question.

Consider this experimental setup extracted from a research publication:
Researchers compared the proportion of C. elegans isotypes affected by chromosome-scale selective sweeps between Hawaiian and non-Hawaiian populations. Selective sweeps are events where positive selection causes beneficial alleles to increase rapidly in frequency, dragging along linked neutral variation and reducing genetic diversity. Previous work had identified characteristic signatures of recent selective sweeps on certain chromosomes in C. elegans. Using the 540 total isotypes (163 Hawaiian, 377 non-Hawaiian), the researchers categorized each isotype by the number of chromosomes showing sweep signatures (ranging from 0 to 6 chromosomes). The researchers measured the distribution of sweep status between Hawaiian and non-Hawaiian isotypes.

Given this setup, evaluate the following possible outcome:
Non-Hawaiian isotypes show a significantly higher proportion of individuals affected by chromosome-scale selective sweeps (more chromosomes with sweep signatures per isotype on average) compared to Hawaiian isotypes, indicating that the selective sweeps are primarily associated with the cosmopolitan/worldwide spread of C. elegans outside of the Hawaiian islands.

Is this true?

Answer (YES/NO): YES